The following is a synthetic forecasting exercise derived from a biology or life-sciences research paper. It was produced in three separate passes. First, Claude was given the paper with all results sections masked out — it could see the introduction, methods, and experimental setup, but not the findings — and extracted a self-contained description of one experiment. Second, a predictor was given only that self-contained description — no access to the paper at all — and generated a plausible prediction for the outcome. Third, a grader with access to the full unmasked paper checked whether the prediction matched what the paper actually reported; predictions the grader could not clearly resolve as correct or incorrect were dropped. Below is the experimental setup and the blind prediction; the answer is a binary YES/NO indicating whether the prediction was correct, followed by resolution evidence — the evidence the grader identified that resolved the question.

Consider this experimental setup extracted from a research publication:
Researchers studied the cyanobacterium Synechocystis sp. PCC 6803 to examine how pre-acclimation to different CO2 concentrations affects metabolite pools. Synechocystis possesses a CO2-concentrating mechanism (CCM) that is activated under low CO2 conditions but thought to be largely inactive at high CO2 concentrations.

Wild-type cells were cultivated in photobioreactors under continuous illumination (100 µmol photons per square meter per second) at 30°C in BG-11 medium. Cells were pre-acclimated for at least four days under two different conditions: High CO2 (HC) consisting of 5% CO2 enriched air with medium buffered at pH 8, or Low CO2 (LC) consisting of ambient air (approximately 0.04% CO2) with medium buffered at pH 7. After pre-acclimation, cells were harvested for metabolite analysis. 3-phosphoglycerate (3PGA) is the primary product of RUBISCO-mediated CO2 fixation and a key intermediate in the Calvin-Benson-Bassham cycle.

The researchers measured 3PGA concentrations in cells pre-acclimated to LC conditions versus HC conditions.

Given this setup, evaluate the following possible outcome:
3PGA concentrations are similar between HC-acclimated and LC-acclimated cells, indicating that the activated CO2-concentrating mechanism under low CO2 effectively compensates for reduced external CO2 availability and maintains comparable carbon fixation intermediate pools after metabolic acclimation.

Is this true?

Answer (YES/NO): NO